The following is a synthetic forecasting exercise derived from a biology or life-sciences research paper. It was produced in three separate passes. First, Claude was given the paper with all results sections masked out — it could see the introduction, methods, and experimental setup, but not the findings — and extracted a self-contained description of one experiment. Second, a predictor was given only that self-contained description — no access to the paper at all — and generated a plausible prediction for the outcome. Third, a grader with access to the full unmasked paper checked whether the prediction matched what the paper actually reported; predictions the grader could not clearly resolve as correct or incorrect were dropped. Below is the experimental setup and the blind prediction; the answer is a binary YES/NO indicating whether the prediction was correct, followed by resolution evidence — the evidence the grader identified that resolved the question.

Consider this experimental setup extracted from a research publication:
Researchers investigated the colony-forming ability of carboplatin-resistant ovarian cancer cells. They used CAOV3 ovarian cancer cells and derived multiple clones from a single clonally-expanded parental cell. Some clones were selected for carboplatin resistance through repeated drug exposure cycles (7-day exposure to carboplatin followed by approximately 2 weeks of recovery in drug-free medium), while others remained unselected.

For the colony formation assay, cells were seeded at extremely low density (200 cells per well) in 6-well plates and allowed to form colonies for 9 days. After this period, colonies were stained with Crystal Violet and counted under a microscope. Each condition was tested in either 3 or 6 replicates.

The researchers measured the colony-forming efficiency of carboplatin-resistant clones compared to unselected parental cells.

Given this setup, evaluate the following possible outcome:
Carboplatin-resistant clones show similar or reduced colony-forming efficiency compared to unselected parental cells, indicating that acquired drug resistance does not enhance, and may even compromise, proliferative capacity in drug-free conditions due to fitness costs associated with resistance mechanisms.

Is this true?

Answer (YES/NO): YES